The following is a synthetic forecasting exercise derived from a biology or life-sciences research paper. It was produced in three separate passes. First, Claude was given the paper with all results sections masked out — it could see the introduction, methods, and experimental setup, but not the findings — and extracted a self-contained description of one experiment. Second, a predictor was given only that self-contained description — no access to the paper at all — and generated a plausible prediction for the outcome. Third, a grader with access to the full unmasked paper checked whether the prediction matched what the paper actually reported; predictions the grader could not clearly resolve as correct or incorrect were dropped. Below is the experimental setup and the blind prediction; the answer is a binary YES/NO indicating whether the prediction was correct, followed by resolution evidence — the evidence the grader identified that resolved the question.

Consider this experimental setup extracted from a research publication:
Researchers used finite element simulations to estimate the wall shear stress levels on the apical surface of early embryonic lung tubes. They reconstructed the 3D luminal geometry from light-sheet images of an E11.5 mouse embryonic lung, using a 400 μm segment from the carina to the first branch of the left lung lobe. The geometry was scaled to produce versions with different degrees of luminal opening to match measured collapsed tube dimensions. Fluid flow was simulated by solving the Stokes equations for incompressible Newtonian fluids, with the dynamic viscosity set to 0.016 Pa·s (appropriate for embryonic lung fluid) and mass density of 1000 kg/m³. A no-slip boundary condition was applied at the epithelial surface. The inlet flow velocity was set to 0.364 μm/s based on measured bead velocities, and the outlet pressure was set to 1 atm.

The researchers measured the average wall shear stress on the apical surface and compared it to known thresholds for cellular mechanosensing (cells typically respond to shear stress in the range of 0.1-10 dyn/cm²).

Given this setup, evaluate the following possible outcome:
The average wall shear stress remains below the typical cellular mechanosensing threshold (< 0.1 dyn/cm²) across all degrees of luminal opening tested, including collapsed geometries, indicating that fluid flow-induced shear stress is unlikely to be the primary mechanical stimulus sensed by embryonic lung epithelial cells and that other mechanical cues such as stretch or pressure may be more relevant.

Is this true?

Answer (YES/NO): NO